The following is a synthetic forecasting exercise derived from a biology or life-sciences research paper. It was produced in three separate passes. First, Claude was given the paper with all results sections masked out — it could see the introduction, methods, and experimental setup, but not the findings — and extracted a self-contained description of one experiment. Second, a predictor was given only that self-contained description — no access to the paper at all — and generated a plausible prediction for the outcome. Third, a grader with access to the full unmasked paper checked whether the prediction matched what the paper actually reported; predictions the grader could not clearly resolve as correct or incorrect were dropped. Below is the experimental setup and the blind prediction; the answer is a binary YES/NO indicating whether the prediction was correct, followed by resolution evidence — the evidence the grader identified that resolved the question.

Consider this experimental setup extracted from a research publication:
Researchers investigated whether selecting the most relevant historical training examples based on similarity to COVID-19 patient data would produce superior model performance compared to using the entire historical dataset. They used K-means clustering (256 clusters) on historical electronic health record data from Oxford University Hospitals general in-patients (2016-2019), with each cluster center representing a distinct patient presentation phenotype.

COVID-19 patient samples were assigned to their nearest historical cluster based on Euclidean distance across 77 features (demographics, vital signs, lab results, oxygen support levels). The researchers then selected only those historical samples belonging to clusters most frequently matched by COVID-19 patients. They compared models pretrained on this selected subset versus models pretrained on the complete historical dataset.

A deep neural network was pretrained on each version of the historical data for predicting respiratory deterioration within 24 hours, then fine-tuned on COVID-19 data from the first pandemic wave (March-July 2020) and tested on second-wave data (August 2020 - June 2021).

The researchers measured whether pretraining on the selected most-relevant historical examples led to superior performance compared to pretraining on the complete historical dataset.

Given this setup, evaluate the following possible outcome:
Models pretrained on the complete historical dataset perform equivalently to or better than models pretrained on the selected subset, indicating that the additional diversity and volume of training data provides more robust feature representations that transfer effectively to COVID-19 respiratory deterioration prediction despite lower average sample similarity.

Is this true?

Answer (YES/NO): YES